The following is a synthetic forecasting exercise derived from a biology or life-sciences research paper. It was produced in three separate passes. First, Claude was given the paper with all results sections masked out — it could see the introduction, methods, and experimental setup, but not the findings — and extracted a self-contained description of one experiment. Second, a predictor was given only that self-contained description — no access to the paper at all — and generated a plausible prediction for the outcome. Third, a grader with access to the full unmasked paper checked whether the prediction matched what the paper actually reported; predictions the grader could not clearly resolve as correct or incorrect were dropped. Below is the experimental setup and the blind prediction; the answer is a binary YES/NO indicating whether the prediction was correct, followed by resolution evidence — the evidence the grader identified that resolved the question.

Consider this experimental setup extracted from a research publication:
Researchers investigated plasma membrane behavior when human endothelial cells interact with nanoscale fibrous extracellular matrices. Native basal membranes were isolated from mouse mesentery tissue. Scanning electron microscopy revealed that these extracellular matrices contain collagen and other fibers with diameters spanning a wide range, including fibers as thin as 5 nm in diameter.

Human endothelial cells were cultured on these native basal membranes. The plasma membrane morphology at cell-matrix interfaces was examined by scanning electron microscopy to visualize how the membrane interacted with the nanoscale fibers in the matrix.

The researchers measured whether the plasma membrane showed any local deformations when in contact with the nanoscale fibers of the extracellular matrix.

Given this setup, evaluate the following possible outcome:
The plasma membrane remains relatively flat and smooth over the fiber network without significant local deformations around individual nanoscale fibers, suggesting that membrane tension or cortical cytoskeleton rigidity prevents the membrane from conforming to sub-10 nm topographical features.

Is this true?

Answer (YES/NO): NO